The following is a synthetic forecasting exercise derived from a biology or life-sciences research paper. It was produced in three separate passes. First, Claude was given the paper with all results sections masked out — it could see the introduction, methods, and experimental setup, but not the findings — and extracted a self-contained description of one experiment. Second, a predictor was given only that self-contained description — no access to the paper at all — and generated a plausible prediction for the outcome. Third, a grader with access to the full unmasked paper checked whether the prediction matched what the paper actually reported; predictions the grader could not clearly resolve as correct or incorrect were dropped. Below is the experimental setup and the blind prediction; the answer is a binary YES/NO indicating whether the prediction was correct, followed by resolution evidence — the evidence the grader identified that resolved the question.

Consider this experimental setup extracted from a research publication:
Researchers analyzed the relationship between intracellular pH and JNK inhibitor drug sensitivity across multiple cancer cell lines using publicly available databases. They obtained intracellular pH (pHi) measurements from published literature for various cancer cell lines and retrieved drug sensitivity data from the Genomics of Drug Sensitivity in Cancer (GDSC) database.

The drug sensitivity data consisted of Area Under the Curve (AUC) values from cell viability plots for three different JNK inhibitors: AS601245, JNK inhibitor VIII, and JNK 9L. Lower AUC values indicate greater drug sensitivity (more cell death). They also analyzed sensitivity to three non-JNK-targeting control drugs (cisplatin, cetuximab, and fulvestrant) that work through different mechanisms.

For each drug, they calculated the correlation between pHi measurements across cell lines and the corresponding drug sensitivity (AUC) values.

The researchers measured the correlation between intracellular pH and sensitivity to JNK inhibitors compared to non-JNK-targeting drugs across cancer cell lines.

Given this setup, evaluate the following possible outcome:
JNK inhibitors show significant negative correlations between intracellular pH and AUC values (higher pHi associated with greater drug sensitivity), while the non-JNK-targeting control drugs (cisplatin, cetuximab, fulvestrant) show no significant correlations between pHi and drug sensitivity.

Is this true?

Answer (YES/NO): NO